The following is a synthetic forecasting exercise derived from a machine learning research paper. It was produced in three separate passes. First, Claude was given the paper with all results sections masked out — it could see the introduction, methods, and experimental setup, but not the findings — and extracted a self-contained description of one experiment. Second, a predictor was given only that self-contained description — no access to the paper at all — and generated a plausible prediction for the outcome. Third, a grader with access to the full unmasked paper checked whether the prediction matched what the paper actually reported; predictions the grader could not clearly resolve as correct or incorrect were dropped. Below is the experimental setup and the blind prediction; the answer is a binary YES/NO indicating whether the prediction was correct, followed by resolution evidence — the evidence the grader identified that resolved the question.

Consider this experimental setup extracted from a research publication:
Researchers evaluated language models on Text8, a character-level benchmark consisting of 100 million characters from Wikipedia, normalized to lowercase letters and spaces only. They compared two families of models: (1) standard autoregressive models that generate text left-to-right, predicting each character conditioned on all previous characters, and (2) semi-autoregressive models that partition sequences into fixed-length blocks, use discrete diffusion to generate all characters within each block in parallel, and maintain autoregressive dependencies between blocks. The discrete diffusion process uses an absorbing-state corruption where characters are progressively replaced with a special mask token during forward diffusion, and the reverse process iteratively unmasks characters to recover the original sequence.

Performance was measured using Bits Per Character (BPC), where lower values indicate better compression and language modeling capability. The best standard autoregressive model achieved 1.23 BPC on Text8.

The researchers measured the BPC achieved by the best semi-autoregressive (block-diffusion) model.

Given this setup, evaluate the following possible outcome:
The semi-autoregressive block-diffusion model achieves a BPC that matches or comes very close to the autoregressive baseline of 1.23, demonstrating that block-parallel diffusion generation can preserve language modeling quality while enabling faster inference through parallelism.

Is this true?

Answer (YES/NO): NO